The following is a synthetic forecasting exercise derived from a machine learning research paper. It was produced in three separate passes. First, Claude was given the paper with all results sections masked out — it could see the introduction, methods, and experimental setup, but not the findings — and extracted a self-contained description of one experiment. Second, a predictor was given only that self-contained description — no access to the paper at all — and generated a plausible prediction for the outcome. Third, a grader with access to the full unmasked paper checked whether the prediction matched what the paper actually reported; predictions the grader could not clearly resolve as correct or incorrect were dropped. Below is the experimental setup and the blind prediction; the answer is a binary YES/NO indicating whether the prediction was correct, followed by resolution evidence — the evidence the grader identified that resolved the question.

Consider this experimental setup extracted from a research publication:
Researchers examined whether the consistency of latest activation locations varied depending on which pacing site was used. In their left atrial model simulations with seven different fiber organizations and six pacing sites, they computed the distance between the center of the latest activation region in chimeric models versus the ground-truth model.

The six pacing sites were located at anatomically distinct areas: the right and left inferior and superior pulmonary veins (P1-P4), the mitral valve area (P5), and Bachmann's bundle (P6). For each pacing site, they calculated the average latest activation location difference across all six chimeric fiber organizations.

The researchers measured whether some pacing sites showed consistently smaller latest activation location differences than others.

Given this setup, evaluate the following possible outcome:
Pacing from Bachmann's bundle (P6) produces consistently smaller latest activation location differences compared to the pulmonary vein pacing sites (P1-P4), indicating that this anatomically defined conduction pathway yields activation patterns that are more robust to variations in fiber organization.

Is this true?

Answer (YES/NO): NO